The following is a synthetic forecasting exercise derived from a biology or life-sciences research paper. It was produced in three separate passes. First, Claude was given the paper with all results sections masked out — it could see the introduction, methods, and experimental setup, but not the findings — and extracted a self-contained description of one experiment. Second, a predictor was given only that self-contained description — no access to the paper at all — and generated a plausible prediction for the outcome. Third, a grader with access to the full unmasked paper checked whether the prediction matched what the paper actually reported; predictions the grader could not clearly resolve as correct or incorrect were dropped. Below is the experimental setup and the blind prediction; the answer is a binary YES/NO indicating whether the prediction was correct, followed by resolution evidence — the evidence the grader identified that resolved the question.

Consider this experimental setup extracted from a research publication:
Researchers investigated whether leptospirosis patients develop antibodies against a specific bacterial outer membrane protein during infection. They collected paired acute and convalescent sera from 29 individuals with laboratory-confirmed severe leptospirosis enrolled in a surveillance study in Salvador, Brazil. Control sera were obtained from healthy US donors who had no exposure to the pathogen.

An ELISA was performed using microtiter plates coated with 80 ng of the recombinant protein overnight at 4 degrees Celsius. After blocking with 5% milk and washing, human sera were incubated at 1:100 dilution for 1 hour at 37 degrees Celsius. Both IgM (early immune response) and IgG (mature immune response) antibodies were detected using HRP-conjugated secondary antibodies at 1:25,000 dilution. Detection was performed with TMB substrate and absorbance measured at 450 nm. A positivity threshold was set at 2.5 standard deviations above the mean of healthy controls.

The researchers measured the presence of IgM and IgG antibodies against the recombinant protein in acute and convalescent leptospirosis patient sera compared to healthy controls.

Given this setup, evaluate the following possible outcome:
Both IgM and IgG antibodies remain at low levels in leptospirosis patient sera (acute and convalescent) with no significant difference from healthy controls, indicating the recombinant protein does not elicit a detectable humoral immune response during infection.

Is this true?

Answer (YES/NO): NO